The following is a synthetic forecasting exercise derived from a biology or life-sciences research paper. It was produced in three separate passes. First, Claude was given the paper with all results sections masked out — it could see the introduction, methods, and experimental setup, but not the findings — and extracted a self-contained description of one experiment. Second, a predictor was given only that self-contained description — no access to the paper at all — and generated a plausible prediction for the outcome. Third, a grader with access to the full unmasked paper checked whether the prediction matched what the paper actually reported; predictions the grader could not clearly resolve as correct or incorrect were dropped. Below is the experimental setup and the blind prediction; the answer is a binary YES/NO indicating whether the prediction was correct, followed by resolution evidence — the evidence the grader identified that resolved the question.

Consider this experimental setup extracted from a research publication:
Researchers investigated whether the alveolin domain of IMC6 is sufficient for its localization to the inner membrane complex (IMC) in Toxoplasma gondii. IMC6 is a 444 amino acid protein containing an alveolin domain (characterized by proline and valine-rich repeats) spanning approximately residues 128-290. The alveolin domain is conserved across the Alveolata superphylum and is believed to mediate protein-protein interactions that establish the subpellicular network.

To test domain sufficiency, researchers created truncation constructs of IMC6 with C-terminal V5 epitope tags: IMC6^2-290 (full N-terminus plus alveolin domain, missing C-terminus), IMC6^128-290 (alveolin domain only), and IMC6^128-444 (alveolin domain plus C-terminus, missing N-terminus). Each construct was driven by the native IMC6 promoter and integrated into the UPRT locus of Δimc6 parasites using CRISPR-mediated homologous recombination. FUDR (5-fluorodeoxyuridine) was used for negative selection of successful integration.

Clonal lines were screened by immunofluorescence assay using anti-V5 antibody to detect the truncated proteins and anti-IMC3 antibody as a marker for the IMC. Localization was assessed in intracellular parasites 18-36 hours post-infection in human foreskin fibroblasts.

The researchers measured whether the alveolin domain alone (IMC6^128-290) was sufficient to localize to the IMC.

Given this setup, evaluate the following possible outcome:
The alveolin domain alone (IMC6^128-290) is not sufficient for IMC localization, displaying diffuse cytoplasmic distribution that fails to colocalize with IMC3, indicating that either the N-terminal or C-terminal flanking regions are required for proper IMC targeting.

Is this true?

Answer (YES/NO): NO